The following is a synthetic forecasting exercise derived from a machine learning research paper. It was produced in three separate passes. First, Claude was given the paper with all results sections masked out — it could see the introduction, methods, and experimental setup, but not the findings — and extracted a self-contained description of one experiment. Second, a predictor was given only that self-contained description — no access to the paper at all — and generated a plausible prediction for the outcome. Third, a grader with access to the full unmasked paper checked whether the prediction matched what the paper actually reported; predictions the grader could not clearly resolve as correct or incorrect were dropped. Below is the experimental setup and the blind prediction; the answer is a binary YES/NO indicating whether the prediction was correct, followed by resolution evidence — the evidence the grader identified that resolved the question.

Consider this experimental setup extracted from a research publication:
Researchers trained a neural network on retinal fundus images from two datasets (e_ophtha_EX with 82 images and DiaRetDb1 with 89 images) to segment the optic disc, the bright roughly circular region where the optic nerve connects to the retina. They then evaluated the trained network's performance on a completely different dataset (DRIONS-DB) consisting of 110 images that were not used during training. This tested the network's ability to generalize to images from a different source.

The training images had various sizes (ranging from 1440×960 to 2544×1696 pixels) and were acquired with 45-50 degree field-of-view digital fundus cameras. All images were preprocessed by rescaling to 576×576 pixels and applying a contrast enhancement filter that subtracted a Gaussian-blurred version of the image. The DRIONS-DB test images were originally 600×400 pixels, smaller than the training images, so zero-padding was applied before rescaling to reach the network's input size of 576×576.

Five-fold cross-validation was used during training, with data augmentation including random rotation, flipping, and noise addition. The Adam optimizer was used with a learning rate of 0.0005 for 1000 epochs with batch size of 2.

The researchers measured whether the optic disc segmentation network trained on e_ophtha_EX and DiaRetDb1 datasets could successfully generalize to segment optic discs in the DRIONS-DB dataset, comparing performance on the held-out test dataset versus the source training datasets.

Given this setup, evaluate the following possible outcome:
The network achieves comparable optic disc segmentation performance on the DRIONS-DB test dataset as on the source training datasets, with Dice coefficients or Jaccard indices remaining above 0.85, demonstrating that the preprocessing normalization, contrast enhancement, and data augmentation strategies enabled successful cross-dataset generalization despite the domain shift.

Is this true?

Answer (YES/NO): YES